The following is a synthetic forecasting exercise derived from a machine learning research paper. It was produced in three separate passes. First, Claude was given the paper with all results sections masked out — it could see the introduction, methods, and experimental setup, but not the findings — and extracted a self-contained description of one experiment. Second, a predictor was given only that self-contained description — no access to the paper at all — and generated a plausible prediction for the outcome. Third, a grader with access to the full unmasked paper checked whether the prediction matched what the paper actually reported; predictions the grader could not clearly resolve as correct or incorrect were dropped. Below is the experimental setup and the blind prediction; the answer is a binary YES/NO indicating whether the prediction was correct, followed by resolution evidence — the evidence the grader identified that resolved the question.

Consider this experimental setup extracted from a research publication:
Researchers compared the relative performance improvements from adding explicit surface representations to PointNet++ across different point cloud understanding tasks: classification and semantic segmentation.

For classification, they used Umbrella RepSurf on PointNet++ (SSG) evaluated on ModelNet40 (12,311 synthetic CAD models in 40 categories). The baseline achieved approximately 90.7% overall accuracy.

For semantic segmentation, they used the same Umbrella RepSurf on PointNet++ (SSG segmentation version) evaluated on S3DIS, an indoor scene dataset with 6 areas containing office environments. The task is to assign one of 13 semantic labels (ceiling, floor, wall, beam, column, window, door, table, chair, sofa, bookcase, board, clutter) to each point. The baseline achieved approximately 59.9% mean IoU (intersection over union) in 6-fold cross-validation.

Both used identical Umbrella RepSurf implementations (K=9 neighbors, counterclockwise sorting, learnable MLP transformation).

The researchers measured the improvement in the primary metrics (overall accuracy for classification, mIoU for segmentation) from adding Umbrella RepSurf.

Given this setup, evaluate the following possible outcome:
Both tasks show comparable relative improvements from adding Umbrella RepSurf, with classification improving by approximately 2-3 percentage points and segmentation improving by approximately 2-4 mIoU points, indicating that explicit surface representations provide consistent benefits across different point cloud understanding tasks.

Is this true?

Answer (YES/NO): NO